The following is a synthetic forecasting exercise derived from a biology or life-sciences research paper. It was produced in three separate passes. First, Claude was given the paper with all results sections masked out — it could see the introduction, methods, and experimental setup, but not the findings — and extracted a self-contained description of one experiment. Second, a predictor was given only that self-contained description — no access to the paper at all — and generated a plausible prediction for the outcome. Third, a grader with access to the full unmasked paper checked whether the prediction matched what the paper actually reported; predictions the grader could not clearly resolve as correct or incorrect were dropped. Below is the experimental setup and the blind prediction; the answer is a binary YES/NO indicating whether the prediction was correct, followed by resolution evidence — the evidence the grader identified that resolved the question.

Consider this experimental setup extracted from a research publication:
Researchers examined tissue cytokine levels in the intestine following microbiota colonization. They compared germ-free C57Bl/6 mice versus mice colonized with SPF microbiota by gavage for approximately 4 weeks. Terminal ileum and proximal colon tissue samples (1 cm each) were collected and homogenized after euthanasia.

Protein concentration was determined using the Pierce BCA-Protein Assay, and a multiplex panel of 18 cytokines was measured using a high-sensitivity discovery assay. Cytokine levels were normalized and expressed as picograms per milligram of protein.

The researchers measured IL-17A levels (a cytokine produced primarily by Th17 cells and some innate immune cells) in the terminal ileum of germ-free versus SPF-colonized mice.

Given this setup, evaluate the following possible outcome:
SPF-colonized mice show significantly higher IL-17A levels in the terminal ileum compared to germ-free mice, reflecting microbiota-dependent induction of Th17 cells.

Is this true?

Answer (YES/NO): YES